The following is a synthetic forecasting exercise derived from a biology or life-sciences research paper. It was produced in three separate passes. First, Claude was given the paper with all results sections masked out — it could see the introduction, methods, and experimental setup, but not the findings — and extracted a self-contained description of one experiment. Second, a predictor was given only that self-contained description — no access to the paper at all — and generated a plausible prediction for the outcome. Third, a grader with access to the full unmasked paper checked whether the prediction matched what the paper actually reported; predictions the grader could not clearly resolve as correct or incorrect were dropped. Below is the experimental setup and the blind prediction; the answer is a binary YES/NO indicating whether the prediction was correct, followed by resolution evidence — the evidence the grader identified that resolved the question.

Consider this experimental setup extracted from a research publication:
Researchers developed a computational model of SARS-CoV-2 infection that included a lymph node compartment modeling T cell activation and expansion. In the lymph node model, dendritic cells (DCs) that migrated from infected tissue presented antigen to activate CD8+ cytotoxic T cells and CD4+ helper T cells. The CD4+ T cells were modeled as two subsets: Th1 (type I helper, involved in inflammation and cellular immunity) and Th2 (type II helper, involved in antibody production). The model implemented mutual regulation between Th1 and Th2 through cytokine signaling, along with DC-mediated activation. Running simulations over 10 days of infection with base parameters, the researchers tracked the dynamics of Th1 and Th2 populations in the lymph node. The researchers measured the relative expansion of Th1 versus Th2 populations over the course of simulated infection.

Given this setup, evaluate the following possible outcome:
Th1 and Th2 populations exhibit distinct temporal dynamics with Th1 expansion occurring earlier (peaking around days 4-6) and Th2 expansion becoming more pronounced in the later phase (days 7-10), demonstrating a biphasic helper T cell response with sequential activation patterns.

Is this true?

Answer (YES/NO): NO